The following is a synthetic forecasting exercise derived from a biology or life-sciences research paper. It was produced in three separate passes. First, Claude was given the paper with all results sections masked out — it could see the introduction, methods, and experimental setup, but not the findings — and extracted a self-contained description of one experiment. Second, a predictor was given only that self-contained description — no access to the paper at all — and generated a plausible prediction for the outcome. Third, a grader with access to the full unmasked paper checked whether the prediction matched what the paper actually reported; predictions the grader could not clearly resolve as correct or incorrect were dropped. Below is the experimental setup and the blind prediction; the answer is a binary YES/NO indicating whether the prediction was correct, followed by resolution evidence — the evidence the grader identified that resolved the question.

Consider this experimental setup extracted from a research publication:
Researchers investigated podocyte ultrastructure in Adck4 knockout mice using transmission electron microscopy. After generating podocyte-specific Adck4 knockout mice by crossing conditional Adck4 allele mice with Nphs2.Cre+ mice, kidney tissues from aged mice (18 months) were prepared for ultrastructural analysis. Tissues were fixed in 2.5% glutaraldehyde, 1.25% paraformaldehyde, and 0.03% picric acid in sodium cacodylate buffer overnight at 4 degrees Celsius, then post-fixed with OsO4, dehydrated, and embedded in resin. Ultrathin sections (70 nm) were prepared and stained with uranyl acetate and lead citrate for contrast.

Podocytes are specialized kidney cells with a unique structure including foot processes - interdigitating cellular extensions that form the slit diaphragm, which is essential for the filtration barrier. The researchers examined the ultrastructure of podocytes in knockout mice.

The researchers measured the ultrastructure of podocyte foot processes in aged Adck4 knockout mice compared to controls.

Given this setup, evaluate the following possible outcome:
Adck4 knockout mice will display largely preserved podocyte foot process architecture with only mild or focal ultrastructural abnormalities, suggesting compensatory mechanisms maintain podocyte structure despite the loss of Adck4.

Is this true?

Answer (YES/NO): NO